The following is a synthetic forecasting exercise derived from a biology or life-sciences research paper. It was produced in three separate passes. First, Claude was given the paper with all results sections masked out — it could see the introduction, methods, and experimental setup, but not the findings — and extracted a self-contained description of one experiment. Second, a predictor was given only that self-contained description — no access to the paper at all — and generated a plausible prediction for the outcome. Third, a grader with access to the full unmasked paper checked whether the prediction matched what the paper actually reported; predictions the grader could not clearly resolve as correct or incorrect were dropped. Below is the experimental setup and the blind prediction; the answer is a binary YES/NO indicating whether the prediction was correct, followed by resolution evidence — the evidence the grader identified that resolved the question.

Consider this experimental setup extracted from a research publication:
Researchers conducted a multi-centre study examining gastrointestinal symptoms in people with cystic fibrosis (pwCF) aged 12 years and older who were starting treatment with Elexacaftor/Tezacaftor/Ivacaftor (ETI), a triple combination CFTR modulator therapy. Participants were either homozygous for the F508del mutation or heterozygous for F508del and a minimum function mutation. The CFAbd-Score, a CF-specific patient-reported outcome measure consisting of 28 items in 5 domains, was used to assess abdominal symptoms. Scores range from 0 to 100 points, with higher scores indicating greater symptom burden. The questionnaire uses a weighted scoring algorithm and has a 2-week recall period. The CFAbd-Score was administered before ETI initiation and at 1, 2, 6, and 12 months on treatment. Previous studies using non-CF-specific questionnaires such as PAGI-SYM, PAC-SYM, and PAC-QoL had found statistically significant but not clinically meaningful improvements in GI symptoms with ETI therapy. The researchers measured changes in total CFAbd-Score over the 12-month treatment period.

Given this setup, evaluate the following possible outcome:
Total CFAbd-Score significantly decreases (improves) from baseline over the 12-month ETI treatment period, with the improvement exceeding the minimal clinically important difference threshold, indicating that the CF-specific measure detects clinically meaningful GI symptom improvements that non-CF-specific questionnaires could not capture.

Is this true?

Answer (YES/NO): YES